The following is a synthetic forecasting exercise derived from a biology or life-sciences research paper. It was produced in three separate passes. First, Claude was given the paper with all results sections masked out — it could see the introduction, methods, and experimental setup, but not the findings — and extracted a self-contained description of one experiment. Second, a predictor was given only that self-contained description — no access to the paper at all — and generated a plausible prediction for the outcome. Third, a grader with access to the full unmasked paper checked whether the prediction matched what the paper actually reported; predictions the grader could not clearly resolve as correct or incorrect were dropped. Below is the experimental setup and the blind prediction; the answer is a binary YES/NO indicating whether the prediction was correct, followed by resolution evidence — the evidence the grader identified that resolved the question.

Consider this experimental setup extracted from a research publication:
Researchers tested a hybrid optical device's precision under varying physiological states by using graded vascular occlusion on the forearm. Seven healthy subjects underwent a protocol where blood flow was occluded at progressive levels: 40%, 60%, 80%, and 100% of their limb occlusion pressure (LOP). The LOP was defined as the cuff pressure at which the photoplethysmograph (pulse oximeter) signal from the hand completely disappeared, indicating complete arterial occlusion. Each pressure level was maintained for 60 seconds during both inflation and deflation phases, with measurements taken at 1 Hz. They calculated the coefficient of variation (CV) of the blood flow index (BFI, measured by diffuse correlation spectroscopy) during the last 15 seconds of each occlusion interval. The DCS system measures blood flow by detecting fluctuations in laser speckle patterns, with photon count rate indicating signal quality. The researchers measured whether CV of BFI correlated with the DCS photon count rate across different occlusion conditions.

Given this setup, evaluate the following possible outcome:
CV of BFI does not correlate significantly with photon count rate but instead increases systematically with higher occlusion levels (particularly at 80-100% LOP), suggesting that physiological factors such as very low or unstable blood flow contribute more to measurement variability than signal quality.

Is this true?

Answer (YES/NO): NO